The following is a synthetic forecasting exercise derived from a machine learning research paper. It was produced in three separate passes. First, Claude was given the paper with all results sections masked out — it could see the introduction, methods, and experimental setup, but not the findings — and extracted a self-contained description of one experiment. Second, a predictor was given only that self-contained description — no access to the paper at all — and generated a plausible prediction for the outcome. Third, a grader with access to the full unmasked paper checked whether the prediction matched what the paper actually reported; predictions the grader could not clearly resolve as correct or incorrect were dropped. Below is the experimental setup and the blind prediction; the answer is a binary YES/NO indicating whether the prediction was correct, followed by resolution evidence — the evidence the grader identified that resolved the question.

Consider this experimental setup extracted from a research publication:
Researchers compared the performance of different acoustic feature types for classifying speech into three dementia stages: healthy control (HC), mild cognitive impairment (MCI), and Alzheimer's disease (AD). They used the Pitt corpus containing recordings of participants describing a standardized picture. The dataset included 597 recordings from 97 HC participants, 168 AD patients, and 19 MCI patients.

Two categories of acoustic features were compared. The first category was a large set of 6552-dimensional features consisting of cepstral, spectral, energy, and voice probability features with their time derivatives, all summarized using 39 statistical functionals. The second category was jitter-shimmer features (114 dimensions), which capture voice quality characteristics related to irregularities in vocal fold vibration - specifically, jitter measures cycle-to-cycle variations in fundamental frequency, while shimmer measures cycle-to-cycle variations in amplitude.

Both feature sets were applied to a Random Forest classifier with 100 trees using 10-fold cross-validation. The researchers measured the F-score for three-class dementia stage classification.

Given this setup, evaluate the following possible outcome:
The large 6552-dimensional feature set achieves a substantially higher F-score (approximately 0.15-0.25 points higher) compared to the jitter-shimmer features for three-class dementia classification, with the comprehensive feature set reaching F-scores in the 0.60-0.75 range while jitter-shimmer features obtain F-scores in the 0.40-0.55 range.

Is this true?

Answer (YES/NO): NO